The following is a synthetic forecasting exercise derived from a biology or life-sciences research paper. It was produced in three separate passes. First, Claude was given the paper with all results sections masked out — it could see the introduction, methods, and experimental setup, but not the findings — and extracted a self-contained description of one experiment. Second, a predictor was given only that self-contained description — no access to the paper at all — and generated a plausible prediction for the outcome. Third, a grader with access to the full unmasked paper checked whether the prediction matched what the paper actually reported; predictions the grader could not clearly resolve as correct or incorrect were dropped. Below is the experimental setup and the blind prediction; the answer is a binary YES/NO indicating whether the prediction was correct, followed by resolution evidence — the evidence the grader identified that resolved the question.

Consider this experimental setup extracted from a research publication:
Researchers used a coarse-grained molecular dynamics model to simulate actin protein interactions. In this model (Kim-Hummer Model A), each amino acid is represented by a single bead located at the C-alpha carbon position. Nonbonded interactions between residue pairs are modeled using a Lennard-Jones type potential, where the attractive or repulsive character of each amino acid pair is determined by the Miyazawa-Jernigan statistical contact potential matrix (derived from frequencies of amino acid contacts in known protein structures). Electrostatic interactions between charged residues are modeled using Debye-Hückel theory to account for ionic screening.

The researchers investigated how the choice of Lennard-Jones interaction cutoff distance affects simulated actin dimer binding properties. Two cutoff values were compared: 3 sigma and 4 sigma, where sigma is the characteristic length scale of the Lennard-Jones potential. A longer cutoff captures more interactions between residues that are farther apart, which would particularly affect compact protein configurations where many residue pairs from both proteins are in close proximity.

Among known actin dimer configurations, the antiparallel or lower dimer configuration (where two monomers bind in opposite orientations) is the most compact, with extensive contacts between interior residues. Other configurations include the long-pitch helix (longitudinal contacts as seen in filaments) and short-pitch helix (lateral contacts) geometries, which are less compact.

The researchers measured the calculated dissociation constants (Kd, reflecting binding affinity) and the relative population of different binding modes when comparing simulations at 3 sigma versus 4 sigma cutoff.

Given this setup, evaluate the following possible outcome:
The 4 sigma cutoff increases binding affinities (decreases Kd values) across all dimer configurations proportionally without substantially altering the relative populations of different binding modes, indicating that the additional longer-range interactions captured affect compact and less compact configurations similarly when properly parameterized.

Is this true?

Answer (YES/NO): NO